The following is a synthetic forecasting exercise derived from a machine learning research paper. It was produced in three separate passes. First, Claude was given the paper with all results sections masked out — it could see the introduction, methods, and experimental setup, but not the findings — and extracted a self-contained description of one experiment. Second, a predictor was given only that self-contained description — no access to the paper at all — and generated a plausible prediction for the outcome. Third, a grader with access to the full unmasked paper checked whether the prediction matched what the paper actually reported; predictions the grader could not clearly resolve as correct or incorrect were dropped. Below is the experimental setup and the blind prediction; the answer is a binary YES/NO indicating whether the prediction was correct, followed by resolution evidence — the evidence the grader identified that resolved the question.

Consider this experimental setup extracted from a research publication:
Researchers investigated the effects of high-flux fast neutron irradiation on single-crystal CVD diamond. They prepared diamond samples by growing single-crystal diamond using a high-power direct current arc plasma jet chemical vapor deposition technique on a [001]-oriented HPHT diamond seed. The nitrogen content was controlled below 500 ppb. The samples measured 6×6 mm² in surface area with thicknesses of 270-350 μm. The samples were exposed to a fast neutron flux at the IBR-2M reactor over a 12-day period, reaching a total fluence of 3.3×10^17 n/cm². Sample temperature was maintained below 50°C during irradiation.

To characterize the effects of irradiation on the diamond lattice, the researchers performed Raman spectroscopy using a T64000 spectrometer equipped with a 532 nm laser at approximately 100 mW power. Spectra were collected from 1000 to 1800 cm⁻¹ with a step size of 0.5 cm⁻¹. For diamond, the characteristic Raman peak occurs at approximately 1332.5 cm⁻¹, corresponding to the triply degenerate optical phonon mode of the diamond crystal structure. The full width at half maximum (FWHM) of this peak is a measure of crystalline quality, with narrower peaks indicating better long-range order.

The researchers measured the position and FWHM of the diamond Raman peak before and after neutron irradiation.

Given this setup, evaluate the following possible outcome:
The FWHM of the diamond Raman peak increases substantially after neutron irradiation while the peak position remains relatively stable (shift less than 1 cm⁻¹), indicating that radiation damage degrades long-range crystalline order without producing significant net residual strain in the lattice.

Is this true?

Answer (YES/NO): NO